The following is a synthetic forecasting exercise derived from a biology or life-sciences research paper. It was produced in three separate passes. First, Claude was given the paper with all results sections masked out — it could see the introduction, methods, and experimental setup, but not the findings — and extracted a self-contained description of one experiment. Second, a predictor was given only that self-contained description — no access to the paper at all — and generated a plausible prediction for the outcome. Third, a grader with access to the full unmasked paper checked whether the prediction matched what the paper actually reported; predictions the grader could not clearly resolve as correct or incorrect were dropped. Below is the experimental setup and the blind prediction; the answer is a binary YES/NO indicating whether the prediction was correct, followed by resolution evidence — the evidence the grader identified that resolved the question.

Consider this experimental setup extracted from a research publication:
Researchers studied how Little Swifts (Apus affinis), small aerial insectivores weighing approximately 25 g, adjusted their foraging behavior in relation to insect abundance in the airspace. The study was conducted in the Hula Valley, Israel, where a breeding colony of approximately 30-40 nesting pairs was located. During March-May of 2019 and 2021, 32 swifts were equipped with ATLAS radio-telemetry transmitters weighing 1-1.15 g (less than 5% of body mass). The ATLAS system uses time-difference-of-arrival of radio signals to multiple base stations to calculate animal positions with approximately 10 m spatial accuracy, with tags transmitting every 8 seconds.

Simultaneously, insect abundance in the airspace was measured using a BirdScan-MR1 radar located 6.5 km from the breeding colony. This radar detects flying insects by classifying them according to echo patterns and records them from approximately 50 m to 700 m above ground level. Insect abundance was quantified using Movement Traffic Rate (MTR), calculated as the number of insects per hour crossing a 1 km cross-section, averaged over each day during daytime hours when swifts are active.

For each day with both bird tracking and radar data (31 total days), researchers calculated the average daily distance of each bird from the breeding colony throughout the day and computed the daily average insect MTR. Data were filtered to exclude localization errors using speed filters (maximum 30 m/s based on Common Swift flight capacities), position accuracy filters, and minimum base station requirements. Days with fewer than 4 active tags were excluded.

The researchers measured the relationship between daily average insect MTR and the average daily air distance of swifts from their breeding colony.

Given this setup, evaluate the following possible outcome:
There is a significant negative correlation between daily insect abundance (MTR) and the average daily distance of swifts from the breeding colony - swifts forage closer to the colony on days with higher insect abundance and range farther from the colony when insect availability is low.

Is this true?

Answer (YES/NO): YES